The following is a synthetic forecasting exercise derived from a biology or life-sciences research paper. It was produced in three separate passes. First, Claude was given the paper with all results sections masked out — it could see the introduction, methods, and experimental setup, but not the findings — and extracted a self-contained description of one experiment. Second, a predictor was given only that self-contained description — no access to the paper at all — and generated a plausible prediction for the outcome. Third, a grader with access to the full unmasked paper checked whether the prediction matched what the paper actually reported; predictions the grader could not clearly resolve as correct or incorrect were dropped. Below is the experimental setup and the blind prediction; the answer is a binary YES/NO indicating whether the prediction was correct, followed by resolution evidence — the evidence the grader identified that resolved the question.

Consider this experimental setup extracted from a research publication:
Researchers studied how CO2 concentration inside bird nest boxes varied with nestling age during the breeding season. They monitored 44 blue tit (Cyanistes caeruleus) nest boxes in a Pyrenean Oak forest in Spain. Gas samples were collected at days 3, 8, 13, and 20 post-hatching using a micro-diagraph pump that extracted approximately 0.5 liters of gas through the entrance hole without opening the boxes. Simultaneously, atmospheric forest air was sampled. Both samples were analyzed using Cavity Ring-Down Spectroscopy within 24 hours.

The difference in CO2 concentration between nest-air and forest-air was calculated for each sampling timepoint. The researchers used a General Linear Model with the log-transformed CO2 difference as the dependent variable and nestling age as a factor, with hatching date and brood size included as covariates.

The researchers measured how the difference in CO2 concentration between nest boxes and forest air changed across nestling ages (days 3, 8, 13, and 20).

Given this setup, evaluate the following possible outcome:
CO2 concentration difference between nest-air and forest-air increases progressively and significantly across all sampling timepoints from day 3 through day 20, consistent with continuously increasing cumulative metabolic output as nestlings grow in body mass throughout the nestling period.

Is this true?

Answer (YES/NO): NO